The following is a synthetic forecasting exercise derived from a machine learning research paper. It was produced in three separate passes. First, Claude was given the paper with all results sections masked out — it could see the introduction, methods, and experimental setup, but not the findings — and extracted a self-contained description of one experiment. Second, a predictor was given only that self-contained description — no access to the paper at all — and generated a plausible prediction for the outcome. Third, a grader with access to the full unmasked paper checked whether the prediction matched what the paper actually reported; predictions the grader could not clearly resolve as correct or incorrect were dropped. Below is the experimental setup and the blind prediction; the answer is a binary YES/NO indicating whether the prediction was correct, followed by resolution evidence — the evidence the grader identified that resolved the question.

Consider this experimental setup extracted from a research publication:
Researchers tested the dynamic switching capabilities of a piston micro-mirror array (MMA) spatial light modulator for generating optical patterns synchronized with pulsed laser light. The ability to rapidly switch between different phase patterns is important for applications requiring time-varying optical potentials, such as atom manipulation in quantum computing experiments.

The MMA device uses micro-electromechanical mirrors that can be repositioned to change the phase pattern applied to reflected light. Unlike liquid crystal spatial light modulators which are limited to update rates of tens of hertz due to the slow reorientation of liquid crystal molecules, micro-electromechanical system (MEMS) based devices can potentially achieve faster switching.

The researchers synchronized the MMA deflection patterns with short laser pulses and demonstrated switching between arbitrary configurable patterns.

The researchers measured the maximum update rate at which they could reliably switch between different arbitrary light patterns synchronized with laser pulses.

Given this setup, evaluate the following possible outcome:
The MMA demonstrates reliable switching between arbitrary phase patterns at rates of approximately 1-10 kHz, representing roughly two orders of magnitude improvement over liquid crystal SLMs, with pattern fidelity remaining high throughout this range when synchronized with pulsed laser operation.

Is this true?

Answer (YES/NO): NO